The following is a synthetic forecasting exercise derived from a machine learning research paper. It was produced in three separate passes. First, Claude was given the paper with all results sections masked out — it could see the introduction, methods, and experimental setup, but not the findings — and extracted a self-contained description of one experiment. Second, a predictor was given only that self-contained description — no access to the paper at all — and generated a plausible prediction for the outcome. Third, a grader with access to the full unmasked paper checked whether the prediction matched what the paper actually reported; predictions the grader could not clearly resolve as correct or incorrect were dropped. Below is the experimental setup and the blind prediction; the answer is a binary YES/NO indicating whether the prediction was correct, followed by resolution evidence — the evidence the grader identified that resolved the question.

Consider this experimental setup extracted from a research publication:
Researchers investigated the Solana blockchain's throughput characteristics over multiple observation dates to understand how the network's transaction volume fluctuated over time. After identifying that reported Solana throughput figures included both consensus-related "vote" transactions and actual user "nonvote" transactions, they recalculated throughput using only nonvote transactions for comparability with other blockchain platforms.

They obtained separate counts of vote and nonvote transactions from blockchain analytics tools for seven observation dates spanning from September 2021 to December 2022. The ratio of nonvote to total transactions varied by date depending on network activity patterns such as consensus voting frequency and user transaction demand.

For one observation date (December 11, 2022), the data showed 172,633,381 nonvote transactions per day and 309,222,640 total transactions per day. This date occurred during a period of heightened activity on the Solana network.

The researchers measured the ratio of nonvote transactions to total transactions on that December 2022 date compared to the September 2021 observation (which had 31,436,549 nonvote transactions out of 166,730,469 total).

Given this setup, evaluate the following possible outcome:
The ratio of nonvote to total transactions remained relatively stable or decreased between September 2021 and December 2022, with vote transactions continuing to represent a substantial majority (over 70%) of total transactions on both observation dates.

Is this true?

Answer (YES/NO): YES